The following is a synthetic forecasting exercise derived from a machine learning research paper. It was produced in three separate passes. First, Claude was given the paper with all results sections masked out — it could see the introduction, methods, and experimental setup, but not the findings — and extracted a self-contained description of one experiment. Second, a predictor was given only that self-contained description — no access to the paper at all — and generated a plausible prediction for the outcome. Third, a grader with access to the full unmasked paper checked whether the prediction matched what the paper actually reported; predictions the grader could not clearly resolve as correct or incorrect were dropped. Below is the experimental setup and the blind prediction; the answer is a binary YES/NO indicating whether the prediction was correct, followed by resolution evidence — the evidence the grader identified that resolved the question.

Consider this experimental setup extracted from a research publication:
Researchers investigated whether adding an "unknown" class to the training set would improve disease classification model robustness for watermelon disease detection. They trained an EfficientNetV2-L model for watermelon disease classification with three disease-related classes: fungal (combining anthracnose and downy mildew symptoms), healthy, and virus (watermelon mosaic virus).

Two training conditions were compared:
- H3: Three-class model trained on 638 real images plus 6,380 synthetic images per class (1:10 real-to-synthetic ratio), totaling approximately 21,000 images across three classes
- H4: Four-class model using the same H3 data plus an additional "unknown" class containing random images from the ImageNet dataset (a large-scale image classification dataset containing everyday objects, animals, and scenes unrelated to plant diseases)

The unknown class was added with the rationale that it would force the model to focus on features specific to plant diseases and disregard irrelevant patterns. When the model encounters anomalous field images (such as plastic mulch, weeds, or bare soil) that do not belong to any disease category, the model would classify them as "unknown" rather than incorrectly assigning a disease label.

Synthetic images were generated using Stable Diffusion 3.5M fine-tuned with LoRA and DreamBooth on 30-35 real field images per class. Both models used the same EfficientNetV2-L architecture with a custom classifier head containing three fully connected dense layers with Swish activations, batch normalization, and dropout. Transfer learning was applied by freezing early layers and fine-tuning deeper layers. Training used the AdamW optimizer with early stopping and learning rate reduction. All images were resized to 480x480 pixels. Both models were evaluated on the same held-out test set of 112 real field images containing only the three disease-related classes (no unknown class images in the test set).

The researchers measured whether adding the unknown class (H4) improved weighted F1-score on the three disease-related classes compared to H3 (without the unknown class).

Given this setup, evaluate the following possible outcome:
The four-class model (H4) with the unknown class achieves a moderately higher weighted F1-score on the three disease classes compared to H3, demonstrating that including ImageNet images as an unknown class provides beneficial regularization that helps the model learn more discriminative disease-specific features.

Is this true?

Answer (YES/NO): NO